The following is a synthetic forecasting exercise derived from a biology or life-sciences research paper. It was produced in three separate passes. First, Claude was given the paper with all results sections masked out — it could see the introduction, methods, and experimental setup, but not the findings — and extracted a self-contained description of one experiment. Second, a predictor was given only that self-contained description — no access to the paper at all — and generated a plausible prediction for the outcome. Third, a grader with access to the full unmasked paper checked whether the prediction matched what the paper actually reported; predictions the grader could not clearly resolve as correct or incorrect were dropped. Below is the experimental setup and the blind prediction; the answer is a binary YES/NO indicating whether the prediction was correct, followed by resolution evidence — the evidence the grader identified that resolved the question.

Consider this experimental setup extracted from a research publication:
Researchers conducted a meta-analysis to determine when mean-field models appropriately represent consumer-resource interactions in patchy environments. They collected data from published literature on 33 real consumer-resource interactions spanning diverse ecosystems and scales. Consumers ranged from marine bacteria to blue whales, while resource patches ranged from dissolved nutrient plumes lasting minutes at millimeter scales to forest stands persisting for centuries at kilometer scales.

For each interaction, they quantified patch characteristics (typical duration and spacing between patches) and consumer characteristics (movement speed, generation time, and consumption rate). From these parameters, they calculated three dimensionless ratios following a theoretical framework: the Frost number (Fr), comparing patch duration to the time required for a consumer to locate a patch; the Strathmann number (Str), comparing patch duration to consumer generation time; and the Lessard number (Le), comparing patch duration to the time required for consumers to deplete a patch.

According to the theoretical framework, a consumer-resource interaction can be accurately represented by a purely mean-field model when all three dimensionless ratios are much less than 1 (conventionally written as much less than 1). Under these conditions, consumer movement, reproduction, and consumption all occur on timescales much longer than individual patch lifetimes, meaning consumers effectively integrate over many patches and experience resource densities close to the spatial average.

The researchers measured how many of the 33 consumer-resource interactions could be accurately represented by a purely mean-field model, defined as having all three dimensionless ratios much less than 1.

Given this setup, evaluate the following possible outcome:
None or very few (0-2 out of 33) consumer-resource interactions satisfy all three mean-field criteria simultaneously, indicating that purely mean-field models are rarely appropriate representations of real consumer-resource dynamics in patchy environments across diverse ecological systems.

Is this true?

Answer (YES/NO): YES